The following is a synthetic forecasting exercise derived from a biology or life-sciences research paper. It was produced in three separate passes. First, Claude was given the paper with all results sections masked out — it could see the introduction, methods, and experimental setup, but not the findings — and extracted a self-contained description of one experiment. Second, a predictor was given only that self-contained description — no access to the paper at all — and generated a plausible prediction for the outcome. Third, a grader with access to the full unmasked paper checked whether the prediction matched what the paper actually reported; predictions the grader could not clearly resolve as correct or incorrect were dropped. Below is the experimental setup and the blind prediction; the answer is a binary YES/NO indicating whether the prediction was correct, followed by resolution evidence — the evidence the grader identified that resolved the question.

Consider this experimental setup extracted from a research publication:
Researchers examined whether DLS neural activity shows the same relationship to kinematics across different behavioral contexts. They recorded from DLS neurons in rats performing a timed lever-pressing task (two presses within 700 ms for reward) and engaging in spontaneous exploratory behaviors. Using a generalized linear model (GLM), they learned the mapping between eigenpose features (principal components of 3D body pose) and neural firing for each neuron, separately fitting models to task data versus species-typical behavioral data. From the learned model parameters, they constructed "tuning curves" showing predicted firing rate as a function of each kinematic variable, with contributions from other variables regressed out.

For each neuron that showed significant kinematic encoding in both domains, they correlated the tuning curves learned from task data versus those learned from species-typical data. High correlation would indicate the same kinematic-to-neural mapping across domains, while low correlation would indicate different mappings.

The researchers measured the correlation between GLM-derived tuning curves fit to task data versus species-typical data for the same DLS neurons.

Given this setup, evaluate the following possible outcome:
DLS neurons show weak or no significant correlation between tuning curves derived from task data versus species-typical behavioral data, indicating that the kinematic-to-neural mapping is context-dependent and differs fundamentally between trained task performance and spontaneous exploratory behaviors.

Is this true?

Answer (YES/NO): YES